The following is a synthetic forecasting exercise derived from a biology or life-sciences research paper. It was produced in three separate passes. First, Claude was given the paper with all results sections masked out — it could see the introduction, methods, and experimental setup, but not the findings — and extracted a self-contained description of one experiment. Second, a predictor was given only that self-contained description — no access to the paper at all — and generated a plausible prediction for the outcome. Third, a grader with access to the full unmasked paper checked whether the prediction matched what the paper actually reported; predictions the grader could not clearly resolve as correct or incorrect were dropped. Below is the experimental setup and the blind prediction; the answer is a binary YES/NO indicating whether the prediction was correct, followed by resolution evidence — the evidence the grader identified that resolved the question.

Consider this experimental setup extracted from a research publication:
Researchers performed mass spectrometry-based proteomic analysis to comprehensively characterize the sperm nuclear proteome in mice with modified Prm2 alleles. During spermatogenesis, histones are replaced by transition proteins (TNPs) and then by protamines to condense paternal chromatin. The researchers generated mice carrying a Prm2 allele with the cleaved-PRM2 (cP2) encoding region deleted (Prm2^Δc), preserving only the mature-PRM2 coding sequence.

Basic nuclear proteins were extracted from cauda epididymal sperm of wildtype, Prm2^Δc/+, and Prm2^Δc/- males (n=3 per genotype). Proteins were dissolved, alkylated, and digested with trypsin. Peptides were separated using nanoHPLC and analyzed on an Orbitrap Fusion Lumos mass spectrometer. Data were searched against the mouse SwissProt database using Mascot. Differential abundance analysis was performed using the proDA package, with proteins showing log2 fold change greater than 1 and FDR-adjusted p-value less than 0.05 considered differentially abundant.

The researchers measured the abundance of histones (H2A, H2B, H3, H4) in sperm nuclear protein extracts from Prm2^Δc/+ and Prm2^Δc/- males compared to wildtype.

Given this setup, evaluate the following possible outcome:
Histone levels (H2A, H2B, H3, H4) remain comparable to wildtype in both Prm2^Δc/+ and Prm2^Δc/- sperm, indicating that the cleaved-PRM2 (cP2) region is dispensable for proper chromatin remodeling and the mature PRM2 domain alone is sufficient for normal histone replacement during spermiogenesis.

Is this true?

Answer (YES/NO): NO